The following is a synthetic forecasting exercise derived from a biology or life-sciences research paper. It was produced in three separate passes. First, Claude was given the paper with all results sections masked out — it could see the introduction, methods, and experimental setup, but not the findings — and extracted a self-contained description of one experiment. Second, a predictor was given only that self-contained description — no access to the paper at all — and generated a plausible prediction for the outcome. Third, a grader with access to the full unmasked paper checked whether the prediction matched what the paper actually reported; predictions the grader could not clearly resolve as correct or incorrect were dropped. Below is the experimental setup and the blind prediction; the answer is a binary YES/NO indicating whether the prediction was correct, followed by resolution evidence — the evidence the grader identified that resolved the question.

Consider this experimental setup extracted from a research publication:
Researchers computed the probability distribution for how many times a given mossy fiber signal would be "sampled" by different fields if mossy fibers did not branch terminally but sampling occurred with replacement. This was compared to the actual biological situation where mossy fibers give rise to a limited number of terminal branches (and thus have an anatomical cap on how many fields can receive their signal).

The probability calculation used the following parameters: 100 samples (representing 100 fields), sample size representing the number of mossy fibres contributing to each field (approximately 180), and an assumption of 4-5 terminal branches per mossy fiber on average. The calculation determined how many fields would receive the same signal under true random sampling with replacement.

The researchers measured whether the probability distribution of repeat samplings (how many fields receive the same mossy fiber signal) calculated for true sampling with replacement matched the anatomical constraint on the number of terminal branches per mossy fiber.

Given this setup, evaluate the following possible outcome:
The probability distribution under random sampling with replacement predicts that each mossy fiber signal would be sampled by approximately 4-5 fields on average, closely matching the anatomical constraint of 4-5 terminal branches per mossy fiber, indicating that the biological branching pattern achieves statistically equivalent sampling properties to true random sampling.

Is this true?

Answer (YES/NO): YES